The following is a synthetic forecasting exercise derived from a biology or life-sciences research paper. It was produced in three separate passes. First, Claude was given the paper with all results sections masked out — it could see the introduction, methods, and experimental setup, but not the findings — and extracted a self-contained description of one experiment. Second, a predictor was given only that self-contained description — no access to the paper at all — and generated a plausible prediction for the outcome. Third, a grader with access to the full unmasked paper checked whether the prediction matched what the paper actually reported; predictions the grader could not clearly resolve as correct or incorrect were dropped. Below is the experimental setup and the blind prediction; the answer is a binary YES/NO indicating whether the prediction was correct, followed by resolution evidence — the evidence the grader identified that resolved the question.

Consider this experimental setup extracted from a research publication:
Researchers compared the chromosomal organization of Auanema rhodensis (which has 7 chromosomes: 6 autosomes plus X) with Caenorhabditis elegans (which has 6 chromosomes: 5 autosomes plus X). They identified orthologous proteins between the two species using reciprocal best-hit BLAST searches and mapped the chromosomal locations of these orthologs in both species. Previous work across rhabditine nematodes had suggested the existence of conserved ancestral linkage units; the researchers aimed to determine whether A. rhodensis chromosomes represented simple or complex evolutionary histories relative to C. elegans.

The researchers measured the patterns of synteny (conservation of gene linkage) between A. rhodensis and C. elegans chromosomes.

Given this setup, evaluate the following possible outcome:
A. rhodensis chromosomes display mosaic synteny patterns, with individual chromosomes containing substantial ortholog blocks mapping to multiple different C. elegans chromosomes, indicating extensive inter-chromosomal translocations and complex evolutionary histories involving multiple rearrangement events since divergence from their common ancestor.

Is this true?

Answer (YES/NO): NO